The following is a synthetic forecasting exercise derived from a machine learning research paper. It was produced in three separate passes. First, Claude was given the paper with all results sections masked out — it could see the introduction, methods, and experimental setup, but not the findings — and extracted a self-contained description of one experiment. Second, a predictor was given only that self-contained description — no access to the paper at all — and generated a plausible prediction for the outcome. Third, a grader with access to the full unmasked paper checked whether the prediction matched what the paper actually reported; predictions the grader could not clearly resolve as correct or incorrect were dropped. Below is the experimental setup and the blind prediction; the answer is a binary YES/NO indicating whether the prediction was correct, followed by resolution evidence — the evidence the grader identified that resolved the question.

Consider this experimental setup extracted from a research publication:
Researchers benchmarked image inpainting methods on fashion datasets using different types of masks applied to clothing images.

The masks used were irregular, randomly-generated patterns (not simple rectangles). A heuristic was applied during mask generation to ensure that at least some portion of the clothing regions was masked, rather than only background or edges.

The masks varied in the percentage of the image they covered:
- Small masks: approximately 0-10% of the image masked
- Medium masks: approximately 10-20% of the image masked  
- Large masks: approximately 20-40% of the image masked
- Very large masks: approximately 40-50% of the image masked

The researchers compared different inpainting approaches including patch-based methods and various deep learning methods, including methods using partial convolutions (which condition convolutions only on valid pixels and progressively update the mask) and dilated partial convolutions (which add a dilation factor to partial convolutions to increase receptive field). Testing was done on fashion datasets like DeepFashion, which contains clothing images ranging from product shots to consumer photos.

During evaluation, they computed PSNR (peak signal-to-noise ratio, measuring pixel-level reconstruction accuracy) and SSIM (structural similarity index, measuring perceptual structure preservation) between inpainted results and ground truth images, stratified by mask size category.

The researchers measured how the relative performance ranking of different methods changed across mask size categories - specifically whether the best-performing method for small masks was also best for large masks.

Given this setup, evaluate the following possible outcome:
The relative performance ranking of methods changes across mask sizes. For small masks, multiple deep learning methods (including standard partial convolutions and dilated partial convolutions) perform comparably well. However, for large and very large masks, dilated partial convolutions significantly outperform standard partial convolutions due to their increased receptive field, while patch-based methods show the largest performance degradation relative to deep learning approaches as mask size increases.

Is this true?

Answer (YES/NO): YES